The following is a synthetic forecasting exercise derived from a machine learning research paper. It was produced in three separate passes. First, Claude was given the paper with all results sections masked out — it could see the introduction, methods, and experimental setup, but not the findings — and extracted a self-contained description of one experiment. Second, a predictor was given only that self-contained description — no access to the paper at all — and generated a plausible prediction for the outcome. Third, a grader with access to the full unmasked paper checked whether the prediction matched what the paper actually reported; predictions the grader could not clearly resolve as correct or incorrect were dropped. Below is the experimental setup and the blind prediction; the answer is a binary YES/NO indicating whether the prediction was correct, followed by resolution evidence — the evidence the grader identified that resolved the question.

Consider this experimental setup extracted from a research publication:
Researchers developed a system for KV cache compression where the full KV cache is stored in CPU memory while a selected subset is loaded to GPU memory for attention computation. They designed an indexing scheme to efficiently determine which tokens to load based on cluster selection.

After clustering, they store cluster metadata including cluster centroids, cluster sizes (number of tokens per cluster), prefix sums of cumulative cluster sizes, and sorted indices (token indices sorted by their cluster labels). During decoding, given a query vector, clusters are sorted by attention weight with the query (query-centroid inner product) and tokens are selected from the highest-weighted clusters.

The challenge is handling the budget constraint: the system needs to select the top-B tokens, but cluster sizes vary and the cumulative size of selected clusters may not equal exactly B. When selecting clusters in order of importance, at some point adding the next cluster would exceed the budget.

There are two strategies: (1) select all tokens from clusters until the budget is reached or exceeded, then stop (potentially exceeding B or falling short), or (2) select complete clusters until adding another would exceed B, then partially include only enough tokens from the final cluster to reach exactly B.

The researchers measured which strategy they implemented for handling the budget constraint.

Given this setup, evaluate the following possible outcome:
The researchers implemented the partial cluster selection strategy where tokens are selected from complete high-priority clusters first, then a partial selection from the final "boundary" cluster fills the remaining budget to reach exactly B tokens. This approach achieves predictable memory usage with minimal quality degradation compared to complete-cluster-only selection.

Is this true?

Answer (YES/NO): YES